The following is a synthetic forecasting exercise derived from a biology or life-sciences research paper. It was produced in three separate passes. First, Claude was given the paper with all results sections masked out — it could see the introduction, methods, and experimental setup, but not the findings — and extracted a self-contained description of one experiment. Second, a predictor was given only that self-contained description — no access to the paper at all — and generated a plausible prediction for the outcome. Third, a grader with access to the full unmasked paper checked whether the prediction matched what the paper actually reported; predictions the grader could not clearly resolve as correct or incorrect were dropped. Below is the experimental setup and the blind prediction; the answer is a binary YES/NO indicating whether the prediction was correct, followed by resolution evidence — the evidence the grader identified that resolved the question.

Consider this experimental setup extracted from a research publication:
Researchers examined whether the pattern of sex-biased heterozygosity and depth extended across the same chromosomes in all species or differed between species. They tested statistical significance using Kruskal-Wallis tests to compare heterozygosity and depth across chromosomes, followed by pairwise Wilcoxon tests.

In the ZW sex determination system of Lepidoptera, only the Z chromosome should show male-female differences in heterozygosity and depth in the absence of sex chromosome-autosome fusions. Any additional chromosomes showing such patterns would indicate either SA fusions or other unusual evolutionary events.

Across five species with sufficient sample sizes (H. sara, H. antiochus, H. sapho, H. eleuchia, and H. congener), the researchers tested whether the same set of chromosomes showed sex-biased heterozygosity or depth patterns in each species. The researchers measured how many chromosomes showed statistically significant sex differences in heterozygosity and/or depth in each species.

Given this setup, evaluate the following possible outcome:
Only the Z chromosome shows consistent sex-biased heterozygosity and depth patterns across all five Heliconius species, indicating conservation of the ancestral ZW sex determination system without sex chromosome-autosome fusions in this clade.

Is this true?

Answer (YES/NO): NO